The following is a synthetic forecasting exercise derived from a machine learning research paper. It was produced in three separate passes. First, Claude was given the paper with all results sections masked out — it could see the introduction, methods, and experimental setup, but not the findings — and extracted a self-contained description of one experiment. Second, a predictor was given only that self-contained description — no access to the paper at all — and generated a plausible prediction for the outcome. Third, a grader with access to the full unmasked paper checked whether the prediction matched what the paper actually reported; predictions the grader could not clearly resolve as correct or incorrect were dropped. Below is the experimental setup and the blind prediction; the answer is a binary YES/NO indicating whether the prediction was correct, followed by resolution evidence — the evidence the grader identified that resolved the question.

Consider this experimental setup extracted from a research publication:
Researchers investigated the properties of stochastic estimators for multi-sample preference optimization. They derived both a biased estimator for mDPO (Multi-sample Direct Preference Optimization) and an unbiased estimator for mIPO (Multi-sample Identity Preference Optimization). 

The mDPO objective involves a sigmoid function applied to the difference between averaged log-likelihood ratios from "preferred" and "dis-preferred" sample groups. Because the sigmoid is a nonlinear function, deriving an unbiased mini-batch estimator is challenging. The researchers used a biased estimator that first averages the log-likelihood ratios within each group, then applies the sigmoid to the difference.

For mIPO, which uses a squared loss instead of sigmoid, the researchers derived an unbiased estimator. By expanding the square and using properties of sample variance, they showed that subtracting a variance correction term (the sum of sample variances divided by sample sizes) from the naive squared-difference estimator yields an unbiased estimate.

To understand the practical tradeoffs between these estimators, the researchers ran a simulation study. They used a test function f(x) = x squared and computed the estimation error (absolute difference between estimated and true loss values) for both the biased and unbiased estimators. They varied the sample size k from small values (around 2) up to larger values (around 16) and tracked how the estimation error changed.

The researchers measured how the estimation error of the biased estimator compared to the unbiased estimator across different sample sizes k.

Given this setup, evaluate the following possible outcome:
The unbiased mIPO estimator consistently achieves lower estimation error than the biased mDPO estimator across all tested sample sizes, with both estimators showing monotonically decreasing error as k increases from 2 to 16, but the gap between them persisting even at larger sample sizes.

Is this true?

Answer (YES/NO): NO